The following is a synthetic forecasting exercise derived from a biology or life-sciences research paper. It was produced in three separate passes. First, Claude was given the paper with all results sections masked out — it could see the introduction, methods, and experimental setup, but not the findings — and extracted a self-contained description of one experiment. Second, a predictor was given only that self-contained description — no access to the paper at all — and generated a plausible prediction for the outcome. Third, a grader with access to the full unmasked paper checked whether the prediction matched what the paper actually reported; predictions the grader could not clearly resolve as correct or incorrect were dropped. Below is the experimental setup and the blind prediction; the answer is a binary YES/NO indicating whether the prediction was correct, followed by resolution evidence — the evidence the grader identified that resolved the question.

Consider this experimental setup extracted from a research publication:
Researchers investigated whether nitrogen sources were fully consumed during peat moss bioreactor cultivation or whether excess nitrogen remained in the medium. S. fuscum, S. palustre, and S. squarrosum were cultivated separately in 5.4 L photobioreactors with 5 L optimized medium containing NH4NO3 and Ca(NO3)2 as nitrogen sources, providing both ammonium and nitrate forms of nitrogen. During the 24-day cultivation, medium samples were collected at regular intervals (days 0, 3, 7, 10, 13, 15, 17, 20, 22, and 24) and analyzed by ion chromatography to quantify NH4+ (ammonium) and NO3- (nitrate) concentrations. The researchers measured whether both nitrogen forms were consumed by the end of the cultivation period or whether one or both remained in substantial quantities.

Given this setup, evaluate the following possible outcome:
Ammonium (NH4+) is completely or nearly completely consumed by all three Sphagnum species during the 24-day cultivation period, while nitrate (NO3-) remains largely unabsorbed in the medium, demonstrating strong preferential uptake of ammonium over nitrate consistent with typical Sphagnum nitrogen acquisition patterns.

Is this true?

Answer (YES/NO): NO